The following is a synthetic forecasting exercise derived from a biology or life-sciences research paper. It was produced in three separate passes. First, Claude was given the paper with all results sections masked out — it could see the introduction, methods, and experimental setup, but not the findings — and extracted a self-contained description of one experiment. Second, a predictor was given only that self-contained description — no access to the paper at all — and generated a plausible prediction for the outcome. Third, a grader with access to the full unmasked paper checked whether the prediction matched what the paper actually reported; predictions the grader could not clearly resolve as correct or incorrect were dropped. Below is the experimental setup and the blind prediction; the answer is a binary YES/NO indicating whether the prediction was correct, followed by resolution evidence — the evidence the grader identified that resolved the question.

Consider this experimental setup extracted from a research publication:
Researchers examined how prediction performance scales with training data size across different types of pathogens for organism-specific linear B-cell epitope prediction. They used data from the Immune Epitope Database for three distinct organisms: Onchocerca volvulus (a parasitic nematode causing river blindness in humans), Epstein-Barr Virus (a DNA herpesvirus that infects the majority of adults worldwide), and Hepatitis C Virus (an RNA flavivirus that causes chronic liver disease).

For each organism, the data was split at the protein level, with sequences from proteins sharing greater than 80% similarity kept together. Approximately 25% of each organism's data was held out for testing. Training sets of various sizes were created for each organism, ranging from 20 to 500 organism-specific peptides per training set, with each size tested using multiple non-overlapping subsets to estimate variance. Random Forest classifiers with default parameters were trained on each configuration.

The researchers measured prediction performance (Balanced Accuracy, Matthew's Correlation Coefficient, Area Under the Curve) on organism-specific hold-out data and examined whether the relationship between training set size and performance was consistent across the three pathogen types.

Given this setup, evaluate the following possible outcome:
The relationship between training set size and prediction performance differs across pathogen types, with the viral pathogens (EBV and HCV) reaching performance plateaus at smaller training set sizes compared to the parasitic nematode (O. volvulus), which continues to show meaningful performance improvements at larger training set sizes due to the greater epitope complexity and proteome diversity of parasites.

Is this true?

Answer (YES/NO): NO